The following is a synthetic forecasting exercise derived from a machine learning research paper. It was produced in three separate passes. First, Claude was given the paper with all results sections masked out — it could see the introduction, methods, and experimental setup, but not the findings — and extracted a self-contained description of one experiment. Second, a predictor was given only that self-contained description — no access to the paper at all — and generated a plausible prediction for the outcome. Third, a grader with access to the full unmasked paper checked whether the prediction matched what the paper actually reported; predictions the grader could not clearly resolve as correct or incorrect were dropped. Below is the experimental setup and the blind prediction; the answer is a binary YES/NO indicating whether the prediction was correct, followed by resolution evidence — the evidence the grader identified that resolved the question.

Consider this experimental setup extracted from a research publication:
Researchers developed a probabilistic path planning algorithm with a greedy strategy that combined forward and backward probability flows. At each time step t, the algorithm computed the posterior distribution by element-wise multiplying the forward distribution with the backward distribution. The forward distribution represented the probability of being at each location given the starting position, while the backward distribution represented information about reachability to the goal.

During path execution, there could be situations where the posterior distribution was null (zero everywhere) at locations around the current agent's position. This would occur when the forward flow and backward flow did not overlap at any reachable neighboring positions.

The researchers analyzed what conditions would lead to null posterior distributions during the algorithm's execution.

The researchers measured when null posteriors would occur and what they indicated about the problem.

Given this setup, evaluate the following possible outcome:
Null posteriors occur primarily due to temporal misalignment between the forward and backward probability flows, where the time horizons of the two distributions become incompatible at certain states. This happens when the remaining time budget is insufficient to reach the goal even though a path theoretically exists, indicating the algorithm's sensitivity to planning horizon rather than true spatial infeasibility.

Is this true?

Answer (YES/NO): NO